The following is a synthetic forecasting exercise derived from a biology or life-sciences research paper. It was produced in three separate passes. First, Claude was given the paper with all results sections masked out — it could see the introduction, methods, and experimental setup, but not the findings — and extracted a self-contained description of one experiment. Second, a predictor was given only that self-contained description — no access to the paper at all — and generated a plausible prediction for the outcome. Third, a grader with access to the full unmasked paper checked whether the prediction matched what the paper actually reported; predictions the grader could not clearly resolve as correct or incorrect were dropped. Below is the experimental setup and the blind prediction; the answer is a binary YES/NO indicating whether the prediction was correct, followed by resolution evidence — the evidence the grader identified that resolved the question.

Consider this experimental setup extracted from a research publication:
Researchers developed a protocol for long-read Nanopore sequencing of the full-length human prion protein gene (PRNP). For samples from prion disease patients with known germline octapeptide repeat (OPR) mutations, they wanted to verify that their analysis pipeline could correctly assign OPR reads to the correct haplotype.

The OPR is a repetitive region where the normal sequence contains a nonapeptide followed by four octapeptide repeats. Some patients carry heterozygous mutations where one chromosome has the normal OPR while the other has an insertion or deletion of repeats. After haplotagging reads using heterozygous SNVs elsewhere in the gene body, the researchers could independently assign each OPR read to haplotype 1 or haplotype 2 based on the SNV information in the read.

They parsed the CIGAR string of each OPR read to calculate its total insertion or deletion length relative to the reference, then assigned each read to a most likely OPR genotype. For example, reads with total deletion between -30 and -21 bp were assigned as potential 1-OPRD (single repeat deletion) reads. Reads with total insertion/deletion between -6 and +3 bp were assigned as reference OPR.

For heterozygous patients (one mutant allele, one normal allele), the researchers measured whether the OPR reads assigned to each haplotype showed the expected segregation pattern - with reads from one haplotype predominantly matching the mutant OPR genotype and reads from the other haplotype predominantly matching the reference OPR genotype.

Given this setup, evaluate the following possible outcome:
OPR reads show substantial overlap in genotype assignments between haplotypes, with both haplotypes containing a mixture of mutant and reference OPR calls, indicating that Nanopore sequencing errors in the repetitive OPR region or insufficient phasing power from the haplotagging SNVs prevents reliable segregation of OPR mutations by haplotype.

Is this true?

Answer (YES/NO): NO